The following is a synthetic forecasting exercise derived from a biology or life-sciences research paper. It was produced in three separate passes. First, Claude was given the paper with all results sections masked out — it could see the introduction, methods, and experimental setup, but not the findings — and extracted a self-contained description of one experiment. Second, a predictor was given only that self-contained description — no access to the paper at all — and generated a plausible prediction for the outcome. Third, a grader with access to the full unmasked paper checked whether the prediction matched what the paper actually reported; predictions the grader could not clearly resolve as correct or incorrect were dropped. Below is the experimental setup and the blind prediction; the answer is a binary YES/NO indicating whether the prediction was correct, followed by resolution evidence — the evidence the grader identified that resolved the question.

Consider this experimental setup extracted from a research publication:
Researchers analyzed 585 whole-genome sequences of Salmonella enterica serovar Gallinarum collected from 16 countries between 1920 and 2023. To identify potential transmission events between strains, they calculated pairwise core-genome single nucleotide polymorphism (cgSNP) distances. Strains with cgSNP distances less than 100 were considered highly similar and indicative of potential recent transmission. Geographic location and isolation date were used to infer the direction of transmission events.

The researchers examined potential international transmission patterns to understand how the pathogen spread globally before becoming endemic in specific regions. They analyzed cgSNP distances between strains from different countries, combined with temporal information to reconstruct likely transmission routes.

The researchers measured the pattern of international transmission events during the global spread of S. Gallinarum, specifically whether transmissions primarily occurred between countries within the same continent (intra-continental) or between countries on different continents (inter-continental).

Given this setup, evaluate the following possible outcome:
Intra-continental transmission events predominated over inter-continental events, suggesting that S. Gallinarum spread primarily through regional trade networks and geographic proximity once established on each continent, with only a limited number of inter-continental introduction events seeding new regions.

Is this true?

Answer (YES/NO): NO